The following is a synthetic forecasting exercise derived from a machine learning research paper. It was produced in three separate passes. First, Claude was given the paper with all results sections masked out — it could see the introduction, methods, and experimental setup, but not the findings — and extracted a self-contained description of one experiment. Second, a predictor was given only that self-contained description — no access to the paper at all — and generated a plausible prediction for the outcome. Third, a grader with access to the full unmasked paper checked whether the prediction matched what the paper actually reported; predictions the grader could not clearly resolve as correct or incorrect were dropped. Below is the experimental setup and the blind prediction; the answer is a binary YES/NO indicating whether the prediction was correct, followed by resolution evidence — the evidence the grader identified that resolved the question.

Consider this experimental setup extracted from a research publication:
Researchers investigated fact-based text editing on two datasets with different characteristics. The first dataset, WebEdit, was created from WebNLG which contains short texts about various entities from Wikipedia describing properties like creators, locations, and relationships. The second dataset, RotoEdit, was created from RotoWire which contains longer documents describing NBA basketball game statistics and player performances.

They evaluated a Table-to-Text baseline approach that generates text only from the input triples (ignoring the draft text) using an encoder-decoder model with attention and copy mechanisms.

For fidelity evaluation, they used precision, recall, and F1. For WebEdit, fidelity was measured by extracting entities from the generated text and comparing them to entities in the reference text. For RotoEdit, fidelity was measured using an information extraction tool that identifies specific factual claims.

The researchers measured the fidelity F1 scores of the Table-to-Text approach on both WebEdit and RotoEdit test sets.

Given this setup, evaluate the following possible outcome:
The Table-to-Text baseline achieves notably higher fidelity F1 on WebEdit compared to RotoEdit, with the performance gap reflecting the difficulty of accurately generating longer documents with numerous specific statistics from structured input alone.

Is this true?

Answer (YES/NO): YES